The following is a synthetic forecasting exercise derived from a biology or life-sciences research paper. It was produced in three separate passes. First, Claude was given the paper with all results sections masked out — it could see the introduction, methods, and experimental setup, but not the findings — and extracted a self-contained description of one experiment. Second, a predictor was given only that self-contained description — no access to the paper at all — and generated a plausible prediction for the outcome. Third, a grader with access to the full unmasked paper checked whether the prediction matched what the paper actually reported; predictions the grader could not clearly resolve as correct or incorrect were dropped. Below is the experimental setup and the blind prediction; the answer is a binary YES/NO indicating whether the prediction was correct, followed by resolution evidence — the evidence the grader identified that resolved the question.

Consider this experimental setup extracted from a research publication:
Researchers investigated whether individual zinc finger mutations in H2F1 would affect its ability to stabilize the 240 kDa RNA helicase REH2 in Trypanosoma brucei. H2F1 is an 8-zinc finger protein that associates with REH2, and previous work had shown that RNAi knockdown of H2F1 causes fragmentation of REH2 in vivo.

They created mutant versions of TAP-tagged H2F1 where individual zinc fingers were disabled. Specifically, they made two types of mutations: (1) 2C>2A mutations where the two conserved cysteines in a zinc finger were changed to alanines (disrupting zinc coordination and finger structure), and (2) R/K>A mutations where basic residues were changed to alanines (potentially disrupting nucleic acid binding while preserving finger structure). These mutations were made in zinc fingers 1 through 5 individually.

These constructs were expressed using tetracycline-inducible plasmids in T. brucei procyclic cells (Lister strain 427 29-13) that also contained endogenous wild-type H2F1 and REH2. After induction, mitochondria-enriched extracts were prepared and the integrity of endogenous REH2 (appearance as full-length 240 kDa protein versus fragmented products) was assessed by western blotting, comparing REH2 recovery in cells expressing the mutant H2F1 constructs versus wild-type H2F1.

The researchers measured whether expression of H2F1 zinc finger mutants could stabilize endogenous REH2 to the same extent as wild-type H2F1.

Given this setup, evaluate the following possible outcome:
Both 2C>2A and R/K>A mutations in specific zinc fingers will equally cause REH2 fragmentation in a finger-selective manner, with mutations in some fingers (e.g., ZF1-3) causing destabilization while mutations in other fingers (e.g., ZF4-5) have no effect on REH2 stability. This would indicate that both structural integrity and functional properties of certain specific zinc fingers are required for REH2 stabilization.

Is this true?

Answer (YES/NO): NO